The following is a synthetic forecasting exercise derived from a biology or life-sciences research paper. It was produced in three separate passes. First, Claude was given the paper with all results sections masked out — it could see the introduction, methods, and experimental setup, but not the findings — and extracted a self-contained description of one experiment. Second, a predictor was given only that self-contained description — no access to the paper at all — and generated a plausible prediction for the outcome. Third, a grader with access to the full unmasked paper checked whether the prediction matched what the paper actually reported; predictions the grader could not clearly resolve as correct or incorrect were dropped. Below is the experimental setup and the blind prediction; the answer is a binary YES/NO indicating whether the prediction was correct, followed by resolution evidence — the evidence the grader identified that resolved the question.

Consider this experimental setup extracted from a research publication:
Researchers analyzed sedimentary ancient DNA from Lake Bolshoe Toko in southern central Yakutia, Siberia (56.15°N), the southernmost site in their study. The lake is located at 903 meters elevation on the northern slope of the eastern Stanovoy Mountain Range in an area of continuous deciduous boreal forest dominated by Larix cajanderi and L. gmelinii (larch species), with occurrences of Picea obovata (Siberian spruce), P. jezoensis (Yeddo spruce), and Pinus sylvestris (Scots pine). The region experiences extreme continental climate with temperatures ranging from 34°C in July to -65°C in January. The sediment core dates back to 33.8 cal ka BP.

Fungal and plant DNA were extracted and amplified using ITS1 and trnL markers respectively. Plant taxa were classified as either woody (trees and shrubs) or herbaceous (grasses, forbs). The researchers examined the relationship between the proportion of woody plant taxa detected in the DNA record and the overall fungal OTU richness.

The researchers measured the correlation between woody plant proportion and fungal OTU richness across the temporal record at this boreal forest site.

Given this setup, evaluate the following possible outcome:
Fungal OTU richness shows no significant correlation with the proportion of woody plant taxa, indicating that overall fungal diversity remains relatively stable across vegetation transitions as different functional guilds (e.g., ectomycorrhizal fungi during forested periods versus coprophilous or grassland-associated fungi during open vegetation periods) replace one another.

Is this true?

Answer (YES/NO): NO